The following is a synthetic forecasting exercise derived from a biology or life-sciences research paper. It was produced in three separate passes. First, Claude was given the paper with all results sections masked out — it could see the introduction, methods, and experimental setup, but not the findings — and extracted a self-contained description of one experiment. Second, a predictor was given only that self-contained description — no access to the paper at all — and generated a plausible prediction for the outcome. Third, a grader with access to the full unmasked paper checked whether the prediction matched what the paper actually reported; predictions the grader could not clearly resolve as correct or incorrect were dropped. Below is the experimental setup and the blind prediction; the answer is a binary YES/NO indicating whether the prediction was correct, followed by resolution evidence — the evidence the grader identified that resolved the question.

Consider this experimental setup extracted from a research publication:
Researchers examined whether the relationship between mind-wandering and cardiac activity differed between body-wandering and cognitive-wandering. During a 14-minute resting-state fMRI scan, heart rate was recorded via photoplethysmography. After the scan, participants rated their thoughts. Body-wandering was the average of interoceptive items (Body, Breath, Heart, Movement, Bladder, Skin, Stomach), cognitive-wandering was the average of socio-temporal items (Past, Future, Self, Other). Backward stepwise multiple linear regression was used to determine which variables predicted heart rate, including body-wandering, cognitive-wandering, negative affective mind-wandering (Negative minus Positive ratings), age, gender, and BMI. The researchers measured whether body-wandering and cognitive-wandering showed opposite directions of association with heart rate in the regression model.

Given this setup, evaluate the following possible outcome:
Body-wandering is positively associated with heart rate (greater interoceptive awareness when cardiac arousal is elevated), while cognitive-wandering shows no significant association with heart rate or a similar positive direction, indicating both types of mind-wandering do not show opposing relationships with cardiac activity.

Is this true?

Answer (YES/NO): NO